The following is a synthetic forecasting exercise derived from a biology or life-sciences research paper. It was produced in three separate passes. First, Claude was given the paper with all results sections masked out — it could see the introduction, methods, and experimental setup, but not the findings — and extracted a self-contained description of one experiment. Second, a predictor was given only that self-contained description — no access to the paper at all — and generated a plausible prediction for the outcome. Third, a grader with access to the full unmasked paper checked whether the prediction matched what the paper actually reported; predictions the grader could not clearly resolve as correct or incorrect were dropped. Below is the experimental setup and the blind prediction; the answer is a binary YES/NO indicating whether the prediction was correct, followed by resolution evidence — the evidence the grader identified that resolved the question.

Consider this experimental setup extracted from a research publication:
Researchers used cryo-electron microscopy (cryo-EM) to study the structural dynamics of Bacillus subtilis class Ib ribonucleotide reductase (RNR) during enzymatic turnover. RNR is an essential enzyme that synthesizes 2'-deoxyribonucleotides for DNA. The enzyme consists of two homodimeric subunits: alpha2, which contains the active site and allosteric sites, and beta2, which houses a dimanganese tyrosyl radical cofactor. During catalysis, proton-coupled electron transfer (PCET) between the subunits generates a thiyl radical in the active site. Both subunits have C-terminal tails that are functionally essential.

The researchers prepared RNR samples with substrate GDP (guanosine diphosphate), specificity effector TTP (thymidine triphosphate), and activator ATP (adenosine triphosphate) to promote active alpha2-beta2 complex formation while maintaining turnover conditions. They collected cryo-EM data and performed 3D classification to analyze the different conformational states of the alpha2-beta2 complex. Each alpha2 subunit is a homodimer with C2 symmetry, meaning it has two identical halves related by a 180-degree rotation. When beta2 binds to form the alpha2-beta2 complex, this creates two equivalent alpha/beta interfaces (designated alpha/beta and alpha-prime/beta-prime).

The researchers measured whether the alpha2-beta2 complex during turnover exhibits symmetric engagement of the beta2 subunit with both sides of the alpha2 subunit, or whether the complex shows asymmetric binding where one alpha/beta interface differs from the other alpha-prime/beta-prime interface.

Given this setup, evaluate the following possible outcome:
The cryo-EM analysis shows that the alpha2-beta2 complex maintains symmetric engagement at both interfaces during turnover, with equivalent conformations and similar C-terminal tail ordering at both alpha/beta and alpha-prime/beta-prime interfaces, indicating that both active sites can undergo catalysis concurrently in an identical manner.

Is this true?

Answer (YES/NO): NO